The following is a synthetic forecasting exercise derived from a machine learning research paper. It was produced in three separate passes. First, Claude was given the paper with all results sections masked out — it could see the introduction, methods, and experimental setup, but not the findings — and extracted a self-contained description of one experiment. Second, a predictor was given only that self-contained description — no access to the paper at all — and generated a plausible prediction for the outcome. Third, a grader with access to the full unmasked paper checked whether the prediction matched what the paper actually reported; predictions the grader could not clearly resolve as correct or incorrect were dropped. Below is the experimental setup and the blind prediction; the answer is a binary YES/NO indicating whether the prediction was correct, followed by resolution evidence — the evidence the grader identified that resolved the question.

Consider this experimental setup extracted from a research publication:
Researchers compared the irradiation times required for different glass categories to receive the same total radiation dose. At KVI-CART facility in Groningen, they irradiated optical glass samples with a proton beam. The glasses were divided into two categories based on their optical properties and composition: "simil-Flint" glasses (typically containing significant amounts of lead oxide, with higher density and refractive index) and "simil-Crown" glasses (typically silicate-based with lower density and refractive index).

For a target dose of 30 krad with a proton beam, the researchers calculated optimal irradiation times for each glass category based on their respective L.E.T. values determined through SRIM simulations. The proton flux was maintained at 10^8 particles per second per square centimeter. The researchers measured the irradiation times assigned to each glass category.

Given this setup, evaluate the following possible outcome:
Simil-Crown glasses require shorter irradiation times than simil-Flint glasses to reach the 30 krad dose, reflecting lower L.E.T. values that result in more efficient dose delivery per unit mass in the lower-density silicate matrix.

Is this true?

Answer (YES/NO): NO